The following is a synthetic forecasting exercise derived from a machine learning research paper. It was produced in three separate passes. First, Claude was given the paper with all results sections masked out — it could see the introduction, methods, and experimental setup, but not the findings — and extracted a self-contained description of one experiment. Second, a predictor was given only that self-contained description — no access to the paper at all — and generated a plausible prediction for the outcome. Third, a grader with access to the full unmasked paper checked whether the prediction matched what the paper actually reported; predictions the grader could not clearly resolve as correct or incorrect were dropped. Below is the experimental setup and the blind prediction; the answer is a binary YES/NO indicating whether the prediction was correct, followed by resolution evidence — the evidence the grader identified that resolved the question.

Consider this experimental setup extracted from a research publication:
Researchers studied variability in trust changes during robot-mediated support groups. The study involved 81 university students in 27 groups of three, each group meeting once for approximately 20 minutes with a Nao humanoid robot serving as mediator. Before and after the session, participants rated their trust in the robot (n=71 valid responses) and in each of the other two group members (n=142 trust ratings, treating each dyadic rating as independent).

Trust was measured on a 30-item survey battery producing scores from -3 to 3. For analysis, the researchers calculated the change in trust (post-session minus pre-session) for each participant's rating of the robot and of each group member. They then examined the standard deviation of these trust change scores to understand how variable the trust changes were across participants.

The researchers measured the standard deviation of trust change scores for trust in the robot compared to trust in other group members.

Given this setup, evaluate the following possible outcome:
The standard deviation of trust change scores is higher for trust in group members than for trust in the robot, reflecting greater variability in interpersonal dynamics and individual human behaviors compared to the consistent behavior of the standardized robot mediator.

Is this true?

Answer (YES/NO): YES